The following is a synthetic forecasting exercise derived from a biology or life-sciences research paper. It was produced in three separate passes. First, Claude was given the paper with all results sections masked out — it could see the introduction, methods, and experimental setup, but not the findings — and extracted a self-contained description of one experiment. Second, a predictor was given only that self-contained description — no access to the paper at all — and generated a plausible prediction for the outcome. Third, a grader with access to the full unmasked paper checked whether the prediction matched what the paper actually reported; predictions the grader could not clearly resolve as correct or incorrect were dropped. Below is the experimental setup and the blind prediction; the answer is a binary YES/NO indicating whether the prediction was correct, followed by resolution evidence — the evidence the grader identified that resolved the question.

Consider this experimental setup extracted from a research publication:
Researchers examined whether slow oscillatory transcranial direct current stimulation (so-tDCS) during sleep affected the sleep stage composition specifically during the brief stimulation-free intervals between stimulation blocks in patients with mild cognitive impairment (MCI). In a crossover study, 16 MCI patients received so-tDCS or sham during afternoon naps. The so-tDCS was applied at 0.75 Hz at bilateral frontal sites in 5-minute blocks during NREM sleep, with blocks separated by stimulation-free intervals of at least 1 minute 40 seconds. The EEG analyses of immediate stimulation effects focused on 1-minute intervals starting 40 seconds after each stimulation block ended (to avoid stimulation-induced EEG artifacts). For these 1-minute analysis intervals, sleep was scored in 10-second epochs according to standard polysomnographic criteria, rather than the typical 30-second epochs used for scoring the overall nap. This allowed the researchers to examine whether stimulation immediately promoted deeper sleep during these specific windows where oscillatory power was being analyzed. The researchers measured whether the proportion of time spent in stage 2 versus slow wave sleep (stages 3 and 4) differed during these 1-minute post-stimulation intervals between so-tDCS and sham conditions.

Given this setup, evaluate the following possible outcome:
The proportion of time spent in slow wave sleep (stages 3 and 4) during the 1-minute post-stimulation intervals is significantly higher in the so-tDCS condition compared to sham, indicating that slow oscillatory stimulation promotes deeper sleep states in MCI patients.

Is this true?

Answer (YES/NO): NO